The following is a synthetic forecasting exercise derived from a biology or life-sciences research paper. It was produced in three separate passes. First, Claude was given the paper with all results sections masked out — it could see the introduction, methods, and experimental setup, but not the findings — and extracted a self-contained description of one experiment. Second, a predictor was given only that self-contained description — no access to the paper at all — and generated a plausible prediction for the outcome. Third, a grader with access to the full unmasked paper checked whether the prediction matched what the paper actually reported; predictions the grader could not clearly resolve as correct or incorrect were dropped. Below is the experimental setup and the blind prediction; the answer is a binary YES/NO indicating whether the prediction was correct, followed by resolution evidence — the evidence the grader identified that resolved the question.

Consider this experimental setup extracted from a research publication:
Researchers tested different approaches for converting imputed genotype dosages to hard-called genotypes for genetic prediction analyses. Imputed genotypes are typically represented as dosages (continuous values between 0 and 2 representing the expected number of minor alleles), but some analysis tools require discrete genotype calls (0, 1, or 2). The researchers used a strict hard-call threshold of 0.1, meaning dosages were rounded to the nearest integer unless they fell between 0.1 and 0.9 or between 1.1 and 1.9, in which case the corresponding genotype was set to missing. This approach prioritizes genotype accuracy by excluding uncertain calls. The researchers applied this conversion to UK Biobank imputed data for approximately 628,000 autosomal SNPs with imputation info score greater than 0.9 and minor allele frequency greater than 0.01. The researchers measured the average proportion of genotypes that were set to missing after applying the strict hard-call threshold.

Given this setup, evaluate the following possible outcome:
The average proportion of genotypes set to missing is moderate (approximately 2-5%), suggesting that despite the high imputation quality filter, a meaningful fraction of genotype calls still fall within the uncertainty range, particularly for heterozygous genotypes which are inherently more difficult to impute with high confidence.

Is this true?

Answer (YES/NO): NO